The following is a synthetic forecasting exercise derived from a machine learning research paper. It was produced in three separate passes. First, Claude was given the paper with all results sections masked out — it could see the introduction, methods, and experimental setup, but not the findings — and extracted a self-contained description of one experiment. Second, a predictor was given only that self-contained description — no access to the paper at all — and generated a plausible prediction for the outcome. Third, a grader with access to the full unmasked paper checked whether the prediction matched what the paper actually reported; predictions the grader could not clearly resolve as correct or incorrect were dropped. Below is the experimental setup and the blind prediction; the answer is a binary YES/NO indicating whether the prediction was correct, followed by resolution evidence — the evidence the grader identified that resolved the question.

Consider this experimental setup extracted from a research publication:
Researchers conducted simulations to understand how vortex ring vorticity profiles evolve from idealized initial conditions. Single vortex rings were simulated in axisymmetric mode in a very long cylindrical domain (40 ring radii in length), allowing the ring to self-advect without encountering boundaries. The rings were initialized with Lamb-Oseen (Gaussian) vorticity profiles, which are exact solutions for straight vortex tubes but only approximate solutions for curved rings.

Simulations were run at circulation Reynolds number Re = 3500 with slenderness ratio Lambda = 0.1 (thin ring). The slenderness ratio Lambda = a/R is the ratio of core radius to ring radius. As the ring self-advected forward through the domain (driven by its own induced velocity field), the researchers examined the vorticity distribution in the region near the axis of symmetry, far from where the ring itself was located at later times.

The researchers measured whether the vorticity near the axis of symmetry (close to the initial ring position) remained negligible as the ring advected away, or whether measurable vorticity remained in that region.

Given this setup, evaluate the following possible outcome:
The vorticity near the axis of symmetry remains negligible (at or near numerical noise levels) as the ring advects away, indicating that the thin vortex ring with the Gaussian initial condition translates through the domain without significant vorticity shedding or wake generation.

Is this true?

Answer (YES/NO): NO